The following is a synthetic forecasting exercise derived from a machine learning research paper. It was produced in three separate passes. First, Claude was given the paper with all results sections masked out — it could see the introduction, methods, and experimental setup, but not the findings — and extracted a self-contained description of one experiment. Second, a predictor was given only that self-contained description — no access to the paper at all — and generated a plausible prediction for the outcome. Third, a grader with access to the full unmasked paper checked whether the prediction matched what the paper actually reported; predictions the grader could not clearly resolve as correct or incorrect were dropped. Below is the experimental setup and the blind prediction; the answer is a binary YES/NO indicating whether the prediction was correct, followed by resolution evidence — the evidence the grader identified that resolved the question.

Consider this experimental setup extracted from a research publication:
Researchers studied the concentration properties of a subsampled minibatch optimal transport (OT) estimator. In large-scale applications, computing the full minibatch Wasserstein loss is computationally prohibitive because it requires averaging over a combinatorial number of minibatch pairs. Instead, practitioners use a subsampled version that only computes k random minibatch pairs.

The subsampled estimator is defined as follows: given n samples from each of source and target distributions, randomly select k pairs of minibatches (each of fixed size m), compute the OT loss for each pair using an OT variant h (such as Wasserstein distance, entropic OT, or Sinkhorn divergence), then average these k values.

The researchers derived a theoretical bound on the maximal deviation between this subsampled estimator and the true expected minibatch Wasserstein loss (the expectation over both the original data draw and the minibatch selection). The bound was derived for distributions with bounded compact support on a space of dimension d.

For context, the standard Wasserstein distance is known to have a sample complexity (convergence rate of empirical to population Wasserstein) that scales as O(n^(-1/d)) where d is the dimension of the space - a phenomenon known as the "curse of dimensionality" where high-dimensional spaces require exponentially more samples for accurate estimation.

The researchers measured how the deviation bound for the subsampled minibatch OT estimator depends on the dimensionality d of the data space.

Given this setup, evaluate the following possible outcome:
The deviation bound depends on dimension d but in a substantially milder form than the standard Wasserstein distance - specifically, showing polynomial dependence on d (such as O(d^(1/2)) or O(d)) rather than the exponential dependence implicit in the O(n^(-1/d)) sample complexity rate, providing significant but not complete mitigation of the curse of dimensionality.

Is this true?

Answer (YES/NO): NO